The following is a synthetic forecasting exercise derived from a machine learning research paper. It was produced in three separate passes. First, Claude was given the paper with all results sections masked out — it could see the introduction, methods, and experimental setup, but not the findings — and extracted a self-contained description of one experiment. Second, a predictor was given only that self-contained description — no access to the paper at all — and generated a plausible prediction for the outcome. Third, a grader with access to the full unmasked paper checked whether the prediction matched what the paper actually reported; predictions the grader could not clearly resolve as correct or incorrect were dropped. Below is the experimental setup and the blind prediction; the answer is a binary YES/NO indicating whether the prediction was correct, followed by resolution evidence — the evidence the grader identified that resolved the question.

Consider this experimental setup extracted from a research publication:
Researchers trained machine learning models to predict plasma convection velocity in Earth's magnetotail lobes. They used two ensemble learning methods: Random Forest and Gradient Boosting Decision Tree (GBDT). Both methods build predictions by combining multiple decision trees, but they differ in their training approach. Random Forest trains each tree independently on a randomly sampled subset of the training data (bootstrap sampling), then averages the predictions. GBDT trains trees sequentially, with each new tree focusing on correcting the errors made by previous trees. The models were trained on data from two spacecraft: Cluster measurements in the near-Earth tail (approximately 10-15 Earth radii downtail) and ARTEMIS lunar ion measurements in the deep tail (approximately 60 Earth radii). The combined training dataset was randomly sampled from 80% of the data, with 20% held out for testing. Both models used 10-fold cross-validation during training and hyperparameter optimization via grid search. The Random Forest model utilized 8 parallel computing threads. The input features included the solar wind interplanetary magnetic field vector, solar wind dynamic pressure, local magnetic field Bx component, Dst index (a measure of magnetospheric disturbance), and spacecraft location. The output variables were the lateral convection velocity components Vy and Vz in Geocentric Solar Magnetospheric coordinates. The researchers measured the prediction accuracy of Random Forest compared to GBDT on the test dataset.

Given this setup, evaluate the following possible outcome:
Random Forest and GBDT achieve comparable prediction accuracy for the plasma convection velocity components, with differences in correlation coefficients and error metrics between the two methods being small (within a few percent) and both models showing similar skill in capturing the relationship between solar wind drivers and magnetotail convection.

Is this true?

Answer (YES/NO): YES